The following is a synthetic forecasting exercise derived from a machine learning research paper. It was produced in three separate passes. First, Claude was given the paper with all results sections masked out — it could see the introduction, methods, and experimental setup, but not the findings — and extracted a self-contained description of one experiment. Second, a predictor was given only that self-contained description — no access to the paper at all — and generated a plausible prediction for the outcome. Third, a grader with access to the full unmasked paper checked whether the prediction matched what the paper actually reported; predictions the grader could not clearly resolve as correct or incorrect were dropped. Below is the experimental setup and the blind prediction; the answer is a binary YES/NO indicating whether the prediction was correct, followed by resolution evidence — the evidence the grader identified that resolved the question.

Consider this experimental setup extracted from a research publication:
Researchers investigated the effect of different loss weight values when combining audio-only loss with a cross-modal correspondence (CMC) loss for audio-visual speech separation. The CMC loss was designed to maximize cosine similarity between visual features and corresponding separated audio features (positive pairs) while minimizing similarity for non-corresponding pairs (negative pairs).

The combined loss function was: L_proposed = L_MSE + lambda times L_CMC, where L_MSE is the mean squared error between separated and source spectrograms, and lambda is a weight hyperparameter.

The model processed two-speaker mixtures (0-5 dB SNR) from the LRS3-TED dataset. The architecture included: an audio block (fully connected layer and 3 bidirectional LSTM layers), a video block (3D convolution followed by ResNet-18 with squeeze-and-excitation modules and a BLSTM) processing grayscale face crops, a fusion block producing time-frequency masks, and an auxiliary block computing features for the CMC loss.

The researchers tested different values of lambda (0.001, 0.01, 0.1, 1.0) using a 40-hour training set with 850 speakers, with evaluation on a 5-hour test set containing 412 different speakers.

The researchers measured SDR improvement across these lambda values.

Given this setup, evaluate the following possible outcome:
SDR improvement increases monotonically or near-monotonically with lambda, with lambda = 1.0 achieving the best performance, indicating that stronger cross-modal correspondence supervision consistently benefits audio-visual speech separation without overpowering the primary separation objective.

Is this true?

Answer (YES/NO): NO